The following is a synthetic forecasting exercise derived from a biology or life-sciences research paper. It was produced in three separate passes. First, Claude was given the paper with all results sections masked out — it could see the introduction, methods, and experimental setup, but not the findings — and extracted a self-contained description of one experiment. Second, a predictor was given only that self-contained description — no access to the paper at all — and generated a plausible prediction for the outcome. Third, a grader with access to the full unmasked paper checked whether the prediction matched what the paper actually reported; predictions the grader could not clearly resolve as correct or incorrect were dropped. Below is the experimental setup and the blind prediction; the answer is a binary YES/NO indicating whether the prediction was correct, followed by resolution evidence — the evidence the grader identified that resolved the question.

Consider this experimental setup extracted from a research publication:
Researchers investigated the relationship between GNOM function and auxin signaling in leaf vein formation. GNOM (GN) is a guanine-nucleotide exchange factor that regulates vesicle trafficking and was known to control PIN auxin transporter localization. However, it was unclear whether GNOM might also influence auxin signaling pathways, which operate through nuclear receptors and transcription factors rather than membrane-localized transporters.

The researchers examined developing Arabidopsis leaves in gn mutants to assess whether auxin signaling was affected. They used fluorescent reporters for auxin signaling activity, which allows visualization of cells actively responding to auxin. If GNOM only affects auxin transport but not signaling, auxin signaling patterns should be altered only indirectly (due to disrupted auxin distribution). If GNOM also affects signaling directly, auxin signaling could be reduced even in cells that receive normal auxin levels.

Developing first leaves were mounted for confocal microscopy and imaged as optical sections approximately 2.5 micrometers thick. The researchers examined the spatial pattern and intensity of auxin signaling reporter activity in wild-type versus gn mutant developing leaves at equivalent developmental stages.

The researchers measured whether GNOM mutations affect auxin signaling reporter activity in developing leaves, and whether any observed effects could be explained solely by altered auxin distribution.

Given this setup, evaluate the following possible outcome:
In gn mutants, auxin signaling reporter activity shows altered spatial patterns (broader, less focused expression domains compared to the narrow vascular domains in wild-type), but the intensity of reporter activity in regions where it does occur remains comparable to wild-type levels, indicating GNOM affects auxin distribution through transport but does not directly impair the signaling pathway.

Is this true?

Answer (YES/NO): NO